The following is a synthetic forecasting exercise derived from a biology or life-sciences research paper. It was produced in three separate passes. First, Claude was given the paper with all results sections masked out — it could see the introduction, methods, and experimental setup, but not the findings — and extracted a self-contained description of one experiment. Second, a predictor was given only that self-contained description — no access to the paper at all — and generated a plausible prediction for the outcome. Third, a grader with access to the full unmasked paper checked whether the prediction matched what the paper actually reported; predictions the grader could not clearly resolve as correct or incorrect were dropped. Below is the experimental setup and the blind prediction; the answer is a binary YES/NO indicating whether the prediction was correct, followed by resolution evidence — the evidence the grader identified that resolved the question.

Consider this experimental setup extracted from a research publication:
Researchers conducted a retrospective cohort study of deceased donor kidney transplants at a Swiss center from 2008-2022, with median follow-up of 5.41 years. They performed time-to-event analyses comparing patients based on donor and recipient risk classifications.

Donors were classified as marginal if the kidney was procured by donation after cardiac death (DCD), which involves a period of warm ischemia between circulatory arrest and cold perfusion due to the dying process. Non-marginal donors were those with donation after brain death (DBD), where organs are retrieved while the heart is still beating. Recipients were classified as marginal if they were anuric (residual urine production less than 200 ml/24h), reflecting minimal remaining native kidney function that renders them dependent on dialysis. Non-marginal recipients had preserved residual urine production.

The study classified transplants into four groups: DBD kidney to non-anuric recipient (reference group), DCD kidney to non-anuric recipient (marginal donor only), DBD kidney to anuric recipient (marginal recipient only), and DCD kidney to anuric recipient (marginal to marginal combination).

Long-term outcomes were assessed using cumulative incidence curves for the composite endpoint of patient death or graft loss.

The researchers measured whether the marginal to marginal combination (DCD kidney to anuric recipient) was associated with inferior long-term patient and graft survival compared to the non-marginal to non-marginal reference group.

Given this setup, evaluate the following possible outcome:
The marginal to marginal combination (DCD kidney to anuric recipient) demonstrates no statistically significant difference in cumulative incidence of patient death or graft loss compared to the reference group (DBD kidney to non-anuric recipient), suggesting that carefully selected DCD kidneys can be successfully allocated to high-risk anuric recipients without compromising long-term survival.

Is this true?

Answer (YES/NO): NO